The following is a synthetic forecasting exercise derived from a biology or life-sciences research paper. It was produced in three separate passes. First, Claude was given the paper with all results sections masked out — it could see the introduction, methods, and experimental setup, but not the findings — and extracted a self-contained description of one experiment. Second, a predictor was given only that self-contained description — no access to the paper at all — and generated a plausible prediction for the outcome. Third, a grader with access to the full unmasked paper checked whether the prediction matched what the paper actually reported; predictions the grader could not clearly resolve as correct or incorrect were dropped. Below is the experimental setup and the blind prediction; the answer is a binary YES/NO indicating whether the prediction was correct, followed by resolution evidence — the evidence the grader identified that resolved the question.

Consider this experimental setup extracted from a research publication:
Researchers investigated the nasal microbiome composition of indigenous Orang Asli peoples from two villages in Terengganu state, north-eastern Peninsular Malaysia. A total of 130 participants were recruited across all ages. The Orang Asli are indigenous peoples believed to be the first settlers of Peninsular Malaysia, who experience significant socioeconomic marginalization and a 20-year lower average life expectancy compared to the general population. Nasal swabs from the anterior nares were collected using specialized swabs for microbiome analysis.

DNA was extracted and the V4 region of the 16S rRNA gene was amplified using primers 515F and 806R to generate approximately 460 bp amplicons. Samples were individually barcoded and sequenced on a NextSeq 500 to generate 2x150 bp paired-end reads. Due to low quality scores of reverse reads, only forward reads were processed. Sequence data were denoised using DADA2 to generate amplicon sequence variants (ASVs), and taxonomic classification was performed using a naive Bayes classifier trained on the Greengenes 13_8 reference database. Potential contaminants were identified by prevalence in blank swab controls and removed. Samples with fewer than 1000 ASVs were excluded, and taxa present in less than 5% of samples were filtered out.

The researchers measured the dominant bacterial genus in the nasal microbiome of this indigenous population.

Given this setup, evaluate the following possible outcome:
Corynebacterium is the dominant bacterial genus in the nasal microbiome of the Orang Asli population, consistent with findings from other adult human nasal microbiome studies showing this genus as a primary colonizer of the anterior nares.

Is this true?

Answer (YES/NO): YES